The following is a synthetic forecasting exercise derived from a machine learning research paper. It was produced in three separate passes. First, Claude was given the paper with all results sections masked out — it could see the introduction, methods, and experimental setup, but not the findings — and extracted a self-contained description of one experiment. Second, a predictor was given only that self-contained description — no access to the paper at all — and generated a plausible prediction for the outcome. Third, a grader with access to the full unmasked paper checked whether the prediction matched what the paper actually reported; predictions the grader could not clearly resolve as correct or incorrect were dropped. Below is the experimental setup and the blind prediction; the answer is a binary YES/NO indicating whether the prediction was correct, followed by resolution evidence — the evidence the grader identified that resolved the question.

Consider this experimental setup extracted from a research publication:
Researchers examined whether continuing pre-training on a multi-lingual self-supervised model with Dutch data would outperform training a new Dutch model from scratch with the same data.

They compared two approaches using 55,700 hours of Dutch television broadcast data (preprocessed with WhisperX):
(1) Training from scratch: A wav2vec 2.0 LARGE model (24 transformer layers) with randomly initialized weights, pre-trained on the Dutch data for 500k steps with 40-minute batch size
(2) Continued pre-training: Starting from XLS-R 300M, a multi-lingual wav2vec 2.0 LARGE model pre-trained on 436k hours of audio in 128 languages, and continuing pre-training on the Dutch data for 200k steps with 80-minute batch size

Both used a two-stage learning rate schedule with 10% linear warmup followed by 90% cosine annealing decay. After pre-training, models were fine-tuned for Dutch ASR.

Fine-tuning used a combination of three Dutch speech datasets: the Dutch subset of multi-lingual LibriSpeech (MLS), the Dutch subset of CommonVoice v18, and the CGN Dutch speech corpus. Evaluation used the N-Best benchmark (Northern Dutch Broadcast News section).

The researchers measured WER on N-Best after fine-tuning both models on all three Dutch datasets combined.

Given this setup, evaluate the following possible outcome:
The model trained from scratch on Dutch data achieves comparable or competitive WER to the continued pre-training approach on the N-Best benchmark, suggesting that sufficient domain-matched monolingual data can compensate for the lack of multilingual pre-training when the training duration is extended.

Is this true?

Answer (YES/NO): NO